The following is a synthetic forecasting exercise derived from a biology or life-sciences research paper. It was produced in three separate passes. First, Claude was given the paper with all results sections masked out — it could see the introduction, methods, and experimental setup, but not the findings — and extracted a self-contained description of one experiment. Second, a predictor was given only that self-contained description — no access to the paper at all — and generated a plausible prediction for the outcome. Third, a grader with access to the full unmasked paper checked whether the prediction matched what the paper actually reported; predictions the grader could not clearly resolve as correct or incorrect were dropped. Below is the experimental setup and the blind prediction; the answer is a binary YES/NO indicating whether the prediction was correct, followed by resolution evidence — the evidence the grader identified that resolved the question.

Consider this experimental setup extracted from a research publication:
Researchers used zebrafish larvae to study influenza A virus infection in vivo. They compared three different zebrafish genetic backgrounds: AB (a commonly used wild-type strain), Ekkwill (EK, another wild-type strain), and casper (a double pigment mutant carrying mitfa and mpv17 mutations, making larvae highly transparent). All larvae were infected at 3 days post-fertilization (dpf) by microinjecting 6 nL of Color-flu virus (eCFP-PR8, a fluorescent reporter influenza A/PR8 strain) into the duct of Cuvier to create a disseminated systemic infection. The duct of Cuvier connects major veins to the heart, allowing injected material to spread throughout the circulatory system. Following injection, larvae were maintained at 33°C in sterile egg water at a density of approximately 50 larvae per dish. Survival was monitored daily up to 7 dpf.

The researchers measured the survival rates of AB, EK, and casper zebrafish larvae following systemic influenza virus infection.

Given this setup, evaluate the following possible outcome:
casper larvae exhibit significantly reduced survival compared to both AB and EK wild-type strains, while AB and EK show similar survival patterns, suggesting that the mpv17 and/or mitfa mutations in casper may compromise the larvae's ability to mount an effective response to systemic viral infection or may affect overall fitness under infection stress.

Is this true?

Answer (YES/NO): YES